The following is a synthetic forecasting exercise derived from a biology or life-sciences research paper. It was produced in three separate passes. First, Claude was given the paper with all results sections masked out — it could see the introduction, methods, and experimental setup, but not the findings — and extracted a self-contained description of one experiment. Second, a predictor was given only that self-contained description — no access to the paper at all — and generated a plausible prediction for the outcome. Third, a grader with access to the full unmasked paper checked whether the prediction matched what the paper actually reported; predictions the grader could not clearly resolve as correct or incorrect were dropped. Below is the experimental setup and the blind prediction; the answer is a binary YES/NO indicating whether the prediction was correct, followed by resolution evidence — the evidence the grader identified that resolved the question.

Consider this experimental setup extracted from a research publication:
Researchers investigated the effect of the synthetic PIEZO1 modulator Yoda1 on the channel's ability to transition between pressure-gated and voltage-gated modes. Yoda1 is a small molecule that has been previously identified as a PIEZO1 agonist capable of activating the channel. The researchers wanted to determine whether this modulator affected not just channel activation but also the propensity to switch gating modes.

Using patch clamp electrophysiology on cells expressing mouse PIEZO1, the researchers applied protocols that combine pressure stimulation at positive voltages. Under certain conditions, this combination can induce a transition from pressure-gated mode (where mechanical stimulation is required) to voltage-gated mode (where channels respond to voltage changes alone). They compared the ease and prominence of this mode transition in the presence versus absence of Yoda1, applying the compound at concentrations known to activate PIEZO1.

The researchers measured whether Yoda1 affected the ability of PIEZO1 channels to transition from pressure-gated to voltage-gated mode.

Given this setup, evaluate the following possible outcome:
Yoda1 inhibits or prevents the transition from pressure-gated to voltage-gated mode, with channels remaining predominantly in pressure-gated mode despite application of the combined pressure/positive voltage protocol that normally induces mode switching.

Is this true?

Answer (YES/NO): NO